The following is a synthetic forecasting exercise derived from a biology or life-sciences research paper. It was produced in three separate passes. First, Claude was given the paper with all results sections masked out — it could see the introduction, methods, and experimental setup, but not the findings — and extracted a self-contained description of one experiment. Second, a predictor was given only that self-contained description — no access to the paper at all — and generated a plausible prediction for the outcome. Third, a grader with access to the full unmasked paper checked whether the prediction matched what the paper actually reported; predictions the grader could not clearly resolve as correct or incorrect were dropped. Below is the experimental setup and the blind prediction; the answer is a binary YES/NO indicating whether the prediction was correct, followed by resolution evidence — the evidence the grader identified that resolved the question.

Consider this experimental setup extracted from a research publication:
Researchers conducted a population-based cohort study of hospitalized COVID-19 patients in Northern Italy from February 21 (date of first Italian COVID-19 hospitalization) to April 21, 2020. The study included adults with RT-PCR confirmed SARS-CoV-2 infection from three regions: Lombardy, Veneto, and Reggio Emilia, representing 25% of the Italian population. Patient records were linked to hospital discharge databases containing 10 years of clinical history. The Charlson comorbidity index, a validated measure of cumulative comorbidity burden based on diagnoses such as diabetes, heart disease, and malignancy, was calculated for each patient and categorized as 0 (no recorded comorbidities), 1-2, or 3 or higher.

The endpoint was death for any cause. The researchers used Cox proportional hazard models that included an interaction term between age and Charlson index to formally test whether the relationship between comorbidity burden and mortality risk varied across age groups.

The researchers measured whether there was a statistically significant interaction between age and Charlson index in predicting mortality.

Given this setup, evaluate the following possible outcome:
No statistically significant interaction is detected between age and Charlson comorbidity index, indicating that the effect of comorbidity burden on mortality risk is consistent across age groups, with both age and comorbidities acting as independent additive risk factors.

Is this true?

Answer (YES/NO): NO